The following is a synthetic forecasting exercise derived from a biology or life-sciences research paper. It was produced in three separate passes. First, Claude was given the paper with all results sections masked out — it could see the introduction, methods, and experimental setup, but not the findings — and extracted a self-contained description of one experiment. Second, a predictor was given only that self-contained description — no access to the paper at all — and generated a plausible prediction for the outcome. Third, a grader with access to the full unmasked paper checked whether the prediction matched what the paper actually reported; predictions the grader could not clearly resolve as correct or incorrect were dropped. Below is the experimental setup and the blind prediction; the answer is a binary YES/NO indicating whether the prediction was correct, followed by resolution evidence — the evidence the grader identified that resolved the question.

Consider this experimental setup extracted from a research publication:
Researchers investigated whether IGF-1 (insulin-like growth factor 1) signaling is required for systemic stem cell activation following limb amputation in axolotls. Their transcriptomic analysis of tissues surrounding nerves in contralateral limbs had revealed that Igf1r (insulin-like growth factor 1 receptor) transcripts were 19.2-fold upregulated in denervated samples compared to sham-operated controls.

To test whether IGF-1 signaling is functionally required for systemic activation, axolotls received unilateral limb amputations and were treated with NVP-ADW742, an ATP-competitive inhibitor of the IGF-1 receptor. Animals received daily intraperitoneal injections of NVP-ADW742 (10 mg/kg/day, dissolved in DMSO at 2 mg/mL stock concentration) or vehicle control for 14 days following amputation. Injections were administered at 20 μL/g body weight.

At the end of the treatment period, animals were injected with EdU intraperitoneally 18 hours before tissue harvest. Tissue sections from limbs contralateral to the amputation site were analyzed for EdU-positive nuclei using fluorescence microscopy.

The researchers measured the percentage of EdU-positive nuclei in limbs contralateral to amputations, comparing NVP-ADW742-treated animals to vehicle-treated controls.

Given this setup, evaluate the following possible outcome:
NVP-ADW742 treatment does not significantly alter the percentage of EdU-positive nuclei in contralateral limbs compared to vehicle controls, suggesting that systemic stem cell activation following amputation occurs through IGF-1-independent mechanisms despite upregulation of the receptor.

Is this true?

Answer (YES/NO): NO